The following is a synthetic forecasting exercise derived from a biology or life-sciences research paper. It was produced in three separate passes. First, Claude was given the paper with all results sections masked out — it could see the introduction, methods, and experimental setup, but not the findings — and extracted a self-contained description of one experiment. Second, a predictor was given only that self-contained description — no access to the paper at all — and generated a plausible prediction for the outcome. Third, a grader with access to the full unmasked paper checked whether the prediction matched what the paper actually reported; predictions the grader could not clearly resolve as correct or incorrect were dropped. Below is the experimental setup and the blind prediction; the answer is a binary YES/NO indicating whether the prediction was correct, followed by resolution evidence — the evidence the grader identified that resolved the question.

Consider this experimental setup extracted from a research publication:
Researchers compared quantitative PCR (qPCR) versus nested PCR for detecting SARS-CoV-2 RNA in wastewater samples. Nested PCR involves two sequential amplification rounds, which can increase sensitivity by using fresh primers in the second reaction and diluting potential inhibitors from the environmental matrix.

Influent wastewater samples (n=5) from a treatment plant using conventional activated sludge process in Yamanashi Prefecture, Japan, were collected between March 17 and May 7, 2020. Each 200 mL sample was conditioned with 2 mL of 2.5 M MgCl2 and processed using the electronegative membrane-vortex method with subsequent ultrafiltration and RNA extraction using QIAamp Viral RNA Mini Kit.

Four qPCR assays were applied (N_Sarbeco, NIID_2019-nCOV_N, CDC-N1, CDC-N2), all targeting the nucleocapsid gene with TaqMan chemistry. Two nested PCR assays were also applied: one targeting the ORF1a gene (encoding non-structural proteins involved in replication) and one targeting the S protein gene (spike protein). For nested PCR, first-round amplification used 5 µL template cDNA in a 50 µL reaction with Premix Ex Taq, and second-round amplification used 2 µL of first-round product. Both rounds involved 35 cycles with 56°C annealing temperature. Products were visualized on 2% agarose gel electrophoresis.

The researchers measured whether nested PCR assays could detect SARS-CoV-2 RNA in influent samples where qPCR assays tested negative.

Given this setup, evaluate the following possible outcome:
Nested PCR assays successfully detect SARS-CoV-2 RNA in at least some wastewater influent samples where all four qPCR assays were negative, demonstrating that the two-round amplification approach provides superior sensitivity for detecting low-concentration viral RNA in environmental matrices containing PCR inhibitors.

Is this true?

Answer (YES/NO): NO